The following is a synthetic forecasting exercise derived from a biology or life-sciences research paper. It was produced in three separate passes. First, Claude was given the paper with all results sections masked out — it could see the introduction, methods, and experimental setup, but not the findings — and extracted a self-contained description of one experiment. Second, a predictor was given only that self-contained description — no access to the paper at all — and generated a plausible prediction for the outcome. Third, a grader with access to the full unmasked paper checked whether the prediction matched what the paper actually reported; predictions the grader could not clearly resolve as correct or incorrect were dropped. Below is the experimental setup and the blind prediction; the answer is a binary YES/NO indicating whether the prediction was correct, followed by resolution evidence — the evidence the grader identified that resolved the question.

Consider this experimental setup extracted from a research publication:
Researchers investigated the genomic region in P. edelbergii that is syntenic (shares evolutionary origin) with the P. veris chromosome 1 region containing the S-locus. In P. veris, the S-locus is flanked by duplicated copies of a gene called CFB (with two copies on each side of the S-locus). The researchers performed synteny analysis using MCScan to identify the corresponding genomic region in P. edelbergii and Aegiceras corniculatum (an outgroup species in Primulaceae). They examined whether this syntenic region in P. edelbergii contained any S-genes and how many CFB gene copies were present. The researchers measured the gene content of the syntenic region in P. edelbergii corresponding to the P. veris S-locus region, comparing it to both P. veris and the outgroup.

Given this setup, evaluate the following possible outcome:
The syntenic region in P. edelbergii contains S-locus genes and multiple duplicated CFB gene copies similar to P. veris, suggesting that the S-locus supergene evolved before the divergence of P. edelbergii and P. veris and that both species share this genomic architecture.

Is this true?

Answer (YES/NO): NO